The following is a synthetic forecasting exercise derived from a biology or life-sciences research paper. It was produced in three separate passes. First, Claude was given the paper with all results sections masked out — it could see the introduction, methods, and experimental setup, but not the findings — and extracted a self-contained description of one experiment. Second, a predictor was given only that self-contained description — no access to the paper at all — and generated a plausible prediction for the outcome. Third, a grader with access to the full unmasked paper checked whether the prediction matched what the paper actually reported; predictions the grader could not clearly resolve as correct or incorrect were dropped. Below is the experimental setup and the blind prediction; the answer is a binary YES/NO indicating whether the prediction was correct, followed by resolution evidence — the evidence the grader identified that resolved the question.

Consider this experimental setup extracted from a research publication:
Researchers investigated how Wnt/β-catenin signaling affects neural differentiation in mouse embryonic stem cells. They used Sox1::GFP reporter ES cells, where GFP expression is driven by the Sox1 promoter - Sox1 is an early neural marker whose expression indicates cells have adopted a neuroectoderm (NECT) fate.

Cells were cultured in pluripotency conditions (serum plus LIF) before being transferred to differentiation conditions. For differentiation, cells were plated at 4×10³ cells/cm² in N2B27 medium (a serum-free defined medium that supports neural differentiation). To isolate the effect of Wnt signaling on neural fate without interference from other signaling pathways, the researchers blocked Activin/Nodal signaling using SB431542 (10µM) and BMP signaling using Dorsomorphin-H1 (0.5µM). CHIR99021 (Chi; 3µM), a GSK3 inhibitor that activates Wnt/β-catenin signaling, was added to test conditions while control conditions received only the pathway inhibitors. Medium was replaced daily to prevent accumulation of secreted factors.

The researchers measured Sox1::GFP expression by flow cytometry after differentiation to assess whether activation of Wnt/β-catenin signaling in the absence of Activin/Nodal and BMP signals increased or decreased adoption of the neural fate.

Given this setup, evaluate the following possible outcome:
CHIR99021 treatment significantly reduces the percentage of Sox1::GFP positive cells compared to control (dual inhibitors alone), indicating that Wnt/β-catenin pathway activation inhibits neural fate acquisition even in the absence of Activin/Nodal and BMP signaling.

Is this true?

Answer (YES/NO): NO